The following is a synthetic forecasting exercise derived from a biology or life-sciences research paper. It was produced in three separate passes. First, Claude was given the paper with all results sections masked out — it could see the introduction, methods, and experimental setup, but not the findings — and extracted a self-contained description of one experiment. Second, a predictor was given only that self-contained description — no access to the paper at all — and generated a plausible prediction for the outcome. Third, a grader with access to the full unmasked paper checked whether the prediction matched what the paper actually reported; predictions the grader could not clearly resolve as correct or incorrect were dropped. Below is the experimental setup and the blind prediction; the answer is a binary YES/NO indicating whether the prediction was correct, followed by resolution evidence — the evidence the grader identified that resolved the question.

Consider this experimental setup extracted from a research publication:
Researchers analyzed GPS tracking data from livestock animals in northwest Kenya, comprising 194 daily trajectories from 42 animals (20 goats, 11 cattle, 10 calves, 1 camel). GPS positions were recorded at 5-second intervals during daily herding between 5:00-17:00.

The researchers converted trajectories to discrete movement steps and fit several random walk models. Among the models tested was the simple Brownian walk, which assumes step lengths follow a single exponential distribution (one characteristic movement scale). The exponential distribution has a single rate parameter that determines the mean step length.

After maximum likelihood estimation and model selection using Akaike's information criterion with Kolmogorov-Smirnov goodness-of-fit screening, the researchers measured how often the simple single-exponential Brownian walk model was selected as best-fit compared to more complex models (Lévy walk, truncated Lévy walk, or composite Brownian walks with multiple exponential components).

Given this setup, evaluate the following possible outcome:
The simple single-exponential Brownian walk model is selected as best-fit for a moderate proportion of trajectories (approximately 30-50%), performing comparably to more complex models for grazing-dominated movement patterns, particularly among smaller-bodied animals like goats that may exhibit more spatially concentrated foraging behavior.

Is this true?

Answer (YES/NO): NO